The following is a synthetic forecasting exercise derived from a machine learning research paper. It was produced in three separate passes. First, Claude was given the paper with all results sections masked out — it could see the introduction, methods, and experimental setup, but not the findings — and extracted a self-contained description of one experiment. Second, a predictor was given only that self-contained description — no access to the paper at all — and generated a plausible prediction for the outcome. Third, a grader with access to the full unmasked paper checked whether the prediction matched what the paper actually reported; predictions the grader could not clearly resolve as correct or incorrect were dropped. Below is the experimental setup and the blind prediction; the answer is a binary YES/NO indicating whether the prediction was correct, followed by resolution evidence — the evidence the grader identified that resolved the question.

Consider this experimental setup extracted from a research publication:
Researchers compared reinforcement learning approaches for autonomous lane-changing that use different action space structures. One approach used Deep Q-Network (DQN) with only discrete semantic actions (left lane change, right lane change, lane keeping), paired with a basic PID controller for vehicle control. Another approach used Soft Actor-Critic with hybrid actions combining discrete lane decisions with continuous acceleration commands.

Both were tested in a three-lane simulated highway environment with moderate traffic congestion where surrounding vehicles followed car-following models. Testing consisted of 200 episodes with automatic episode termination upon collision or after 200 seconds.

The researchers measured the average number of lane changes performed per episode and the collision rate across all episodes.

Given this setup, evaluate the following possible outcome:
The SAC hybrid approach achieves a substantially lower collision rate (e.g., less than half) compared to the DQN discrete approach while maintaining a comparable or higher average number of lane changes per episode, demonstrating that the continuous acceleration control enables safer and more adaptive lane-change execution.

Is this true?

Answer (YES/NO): NO